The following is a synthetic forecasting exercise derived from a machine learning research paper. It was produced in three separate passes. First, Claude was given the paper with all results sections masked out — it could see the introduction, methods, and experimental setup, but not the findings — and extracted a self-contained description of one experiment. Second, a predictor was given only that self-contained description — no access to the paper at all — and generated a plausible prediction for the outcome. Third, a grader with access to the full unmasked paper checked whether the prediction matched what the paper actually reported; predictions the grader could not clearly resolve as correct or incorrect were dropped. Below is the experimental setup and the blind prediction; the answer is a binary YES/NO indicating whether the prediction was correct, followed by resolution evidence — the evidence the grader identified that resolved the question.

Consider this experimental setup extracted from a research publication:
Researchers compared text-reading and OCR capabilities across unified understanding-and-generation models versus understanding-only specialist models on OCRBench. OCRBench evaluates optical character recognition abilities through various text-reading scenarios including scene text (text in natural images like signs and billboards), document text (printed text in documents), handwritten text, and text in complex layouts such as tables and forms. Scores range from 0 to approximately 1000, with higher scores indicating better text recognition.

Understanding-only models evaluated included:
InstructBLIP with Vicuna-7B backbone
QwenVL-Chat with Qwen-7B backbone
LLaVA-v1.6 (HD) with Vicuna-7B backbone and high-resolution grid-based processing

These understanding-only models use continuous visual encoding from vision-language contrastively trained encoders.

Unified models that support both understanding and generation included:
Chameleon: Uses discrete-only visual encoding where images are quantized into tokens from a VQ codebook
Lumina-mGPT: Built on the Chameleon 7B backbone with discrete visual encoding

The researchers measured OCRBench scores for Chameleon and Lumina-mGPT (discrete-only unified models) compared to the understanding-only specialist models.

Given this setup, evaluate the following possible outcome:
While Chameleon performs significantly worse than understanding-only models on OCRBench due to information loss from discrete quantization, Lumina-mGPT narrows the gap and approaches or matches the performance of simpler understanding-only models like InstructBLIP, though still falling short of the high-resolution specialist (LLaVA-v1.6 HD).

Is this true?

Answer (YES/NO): NO